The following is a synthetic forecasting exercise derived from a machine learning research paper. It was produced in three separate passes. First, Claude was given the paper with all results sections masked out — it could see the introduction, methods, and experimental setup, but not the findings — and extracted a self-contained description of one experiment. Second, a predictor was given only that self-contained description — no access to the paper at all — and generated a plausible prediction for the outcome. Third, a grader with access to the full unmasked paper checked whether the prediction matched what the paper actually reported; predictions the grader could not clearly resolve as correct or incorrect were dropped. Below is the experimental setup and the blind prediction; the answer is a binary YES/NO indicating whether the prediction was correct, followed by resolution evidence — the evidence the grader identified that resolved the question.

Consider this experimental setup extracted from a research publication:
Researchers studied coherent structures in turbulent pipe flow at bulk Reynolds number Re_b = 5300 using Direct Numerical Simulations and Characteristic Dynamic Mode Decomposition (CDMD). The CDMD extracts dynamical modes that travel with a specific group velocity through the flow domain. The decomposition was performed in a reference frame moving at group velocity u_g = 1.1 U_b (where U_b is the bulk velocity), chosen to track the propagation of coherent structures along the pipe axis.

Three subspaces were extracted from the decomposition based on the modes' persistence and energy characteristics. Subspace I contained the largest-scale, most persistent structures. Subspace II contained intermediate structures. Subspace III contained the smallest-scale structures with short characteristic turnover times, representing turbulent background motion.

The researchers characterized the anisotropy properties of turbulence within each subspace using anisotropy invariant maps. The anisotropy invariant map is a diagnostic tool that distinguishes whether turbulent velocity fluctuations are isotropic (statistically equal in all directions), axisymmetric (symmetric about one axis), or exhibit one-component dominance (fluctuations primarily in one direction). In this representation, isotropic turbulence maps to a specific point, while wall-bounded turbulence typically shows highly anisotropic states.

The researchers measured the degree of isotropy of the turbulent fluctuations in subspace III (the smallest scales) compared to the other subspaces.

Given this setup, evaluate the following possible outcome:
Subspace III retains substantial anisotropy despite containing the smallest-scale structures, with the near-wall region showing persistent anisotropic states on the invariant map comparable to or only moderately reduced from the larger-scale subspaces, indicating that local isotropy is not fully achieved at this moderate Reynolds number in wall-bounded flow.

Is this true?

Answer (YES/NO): NO